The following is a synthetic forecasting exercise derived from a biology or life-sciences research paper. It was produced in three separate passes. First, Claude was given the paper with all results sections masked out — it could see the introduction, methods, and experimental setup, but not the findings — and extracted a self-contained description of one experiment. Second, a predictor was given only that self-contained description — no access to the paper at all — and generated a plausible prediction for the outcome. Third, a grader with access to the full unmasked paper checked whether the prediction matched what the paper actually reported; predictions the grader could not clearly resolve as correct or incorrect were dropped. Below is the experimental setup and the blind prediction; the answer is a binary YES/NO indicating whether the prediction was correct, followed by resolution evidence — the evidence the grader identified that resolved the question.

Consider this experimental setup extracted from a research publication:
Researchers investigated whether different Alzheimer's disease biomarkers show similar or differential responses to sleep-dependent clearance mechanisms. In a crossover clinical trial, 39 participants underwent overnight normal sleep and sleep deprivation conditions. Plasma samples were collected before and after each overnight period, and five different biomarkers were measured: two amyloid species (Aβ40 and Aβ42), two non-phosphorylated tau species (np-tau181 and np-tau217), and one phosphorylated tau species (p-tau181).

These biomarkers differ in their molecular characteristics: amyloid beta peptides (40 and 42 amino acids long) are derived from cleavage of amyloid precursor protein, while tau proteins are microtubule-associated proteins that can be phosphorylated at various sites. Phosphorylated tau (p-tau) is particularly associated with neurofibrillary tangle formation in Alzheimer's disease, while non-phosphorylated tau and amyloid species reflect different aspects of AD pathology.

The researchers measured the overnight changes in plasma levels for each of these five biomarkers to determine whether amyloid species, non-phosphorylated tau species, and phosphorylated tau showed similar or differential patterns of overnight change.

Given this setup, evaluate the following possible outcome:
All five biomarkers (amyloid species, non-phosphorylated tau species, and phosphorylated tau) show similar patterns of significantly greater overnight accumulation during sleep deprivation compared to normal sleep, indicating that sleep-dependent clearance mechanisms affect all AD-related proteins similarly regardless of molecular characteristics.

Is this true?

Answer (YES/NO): NO